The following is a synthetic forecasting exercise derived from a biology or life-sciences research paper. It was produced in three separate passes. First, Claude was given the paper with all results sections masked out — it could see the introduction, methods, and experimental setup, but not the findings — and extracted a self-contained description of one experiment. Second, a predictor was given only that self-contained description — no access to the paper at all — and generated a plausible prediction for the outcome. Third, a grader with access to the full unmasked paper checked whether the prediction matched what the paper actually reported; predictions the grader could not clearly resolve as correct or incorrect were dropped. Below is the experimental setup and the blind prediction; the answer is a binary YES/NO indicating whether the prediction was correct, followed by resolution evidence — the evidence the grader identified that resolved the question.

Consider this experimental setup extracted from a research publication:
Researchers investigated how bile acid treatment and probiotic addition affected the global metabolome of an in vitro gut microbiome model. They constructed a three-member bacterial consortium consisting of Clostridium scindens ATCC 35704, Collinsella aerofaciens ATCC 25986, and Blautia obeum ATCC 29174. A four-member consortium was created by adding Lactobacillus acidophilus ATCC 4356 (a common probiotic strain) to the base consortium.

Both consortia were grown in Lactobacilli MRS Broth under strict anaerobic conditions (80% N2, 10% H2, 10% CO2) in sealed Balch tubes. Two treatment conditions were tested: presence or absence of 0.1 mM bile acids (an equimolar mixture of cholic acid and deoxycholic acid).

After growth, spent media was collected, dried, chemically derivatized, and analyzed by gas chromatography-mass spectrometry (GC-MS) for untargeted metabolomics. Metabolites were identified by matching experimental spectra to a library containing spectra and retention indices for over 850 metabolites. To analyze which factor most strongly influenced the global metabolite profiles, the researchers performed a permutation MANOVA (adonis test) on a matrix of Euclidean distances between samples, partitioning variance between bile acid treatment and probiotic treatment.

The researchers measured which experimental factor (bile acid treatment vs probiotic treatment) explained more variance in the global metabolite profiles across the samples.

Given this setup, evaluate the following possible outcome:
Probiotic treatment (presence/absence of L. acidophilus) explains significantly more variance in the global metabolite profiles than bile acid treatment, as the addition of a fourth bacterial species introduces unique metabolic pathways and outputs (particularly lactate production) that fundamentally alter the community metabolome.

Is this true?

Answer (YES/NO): YES